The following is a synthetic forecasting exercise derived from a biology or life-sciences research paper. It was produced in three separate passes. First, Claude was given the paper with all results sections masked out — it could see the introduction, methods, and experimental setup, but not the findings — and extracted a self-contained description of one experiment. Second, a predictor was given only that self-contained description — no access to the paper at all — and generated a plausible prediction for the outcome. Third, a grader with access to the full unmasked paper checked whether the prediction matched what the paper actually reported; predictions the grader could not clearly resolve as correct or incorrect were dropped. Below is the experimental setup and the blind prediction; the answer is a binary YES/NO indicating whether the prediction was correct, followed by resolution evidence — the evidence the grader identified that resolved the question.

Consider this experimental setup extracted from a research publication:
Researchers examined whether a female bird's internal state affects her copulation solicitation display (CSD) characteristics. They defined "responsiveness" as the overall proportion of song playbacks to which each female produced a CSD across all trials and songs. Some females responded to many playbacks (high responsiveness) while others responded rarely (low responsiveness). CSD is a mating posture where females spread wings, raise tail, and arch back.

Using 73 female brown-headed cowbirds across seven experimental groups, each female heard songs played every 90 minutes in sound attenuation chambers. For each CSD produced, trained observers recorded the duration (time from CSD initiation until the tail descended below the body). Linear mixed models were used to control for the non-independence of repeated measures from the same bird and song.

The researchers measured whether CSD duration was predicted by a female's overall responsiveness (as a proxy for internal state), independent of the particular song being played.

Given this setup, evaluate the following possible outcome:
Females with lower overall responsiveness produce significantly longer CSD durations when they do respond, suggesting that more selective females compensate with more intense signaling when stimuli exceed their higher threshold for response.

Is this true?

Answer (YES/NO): NO